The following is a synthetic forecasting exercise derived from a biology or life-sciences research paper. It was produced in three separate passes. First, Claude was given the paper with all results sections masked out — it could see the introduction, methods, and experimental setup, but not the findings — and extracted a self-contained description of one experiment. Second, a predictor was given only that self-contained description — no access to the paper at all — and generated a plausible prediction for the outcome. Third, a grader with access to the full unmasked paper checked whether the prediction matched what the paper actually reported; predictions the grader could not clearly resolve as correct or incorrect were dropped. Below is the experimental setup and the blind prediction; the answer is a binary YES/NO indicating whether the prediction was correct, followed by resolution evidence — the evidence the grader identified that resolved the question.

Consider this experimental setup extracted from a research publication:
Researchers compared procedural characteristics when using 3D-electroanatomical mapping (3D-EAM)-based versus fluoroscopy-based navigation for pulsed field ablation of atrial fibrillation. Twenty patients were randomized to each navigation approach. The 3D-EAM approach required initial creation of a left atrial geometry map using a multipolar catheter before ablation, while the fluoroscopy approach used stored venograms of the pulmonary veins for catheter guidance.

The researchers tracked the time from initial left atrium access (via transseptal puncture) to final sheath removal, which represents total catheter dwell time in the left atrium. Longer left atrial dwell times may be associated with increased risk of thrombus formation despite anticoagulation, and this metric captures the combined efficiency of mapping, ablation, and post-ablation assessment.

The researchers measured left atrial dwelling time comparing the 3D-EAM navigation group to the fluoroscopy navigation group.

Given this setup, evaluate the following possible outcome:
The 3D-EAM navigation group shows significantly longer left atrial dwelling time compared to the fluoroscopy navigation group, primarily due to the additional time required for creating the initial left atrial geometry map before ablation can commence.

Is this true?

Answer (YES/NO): NO